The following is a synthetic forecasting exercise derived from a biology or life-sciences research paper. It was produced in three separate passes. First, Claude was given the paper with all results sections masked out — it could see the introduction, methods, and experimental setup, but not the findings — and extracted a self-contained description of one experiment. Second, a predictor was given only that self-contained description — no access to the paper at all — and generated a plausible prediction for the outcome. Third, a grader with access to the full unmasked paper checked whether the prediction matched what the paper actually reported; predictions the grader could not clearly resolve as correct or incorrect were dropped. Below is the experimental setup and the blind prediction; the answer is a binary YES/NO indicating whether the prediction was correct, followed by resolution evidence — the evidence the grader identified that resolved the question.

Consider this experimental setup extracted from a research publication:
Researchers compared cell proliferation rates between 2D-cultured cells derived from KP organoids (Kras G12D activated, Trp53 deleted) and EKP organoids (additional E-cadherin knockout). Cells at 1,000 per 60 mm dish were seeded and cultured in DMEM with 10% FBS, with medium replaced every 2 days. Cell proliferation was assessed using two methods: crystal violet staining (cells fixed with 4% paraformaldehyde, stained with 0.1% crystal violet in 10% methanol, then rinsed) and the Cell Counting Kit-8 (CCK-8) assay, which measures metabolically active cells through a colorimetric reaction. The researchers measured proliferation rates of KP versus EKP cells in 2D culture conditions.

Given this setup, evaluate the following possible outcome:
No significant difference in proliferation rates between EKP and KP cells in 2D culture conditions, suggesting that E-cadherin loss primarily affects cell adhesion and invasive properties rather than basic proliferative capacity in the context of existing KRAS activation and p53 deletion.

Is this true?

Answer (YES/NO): YES